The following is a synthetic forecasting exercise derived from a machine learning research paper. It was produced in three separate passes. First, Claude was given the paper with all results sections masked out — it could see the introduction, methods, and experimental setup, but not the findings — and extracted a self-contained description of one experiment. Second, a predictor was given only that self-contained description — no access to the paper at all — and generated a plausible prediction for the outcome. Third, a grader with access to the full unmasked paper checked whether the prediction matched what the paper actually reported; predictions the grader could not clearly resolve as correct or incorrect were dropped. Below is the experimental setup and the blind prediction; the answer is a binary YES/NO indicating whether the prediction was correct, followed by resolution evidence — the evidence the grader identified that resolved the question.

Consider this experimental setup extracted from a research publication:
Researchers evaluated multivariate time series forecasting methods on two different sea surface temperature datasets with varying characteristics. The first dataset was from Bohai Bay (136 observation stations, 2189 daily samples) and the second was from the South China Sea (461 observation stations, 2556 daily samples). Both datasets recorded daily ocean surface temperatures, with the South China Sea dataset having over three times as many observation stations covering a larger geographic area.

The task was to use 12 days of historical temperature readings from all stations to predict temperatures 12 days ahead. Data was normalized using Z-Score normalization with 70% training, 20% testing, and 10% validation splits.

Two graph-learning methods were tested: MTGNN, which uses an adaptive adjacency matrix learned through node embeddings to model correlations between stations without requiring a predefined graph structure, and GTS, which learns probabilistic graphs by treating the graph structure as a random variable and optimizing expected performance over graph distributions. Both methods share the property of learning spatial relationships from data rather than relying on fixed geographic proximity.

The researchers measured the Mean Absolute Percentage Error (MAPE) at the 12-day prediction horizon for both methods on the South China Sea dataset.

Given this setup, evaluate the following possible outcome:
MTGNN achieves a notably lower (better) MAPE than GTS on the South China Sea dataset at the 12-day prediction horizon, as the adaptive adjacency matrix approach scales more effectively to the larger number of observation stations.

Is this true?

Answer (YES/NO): NO